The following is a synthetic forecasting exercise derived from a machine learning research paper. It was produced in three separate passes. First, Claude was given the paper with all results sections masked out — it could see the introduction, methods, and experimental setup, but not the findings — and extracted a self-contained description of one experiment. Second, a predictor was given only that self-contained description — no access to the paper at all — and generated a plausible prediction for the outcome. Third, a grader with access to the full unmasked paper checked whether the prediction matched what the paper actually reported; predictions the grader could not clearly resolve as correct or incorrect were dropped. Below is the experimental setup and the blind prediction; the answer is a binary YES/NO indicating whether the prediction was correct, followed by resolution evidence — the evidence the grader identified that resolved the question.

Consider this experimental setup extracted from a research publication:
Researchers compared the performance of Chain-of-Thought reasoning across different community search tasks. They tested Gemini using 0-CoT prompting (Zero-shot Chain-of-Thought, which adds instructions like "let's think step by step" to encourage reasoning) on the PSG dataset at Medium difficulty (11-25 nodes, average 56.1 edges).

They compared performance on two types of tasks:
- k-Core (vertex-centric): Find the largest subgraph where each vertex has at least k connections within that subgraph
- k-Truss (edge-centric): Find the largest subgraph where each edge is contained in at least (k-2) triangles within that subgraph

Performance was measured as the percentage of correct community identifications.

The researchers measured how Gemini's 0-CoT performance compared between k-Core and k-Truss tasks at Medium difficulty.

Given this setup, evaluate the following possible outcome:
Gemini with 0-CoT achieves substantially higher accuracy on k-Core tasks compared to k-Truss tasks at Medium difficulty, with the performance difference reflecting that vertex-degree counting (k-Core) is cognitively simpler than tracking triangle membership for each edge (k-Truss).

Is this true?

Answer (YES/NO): YES